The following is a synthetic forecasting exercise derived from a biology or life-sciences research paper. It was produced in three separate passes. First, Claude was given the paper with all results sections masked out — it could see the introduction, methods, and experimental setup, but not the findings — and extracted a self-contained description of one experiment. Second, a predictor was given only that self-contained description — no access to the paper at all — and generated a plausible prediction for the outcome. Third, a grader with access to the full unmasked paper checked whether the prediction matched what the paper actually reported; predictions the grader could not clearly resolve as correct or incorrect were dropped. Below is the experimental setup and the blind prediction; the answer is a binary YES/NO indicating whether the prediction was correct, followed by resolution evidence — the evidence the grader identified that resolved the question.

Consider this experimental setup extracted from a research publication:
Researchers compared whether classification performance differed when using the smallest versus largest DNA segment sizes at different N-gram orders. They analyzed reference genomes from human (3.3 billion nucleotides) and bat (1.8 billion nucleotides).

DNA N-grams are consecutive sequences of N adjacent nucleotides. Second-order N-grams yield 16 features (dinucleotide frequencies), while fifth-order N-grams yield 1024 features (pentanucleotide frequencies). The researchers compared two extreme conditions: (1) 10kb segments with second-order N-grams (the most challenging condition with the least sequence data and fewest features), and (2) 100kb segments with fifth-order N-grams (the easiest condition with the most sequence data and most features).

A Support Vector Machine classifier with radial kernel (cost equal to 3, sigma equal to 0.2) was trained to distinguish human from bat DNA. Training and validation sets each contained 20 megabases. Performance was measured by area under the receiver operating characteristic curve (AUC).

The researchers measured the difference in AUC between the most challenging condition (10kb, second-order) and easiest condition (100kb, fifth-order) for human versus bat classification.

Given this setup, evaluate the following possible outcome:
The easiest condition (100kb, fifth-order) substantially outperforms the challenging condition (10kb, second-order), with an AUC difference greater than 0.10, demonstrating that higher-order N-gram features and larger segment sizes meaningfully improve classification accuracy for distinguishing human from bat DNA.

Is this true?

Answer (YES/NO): YES